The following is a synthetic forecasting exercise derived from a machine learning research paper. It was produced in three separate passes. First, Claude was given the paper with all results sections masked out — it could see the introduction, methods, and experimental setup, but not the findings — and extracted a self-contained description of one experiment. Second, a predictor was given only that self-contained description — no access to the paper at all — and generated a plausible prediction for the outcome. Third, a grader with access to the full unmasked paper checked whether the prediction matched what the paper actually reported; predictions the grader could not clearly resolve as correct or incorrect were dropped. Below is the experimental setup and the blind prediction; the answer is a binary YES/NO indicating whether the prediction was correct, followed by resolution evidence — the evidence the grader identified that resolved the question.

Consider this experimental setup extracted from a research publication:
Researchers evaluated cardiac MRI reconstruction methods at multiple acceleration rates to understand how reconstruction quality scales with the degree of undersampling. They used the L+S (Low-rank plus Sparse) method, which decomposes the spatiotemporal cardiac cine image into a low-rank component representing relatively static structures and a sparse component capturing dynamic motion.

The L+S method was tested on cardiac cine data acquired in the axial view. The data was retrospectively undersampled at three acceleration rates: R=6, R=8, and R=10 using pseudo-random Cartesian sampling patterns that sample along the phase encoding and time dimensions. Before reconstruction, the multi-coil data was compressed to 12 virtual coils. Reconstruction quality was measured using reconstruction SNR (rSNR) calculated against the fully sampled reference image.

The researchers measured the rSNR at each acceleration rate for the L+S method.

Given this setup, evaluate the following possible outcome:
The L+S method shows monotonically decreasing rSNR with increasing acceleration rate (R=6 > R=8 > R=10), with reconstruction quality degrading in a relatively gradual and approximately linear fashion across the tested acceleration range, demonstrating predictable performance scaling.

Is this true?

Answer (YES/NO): NO